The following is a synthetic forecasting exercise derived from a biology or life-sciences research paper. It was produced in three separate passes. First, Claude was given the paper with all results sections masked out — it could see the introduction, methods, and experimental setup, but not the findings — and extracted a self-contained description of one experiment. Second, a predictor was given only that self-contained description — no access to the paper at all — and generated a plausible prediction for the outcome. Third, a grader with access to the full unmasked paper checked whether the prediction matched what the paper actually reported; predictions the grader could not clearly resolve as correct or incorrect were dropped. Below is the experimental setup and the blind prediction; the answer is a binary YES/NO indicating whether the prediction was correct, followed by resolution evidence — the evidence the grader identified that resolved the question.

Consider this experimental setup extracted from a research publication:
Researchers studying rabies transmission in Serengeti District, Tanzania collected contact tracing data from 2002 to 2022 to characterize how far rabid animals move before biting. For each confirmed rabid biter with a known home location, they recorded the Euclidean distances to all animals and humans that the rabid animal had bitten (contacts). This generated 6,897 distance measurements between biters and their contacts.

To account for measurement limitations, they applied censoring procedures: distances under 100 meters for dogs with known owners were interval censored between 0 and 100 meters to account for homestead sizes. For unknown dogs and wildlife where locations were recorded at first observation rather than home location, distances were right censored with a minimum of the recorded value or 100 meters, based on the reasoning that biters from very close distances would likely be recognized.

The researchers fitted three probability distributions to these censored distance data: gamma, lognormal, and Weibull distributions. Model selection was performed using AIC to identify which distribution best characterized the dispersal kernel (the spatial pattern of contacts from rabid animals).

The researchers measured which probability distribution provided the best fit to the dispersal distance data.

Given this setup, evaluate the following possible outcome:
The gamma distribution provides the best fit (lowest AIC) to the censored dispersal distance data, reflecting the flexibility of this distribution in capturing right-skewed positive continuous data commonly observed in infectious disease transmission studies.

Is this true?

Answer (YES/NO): NO